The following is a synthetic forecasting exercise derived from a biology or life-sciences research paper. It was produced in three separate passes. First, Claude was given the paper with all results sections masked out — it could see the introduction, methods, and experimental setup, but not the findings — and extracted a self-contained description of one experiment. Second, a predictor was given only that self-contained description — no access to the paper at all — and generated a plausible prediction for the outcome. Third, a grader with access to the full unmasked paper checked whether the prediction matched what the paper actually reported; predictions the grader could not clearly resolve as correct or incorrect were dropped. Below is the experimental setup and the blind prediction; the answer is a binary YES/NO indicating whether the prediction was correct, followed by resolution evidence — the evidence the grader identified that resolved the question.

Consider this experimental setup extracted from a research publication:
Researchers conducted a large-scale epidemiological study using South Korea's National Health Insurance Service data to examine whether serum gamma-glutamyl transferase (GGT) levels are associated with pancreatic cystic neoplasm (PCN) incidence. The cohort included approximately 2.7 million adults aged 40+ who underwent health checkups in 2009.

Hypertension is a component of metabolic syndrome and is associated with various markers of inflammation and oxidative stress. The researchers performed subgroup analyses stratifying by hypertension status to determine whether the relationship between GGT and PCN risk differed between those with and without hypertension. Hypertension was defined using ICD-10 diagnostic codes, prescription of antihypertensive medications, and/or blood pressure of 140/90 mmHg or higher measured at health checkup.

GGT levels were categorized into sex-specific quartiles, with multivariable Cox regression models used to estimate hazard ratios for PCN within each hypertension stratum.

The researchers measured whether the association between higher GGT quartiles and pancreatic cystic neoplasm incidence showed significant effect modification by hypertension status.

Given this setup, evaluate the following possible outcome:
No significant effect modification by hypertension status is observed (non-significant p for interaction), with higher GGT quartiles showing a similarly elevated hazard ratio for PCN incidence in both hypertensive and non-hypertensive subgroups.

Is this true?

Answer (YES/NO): YES